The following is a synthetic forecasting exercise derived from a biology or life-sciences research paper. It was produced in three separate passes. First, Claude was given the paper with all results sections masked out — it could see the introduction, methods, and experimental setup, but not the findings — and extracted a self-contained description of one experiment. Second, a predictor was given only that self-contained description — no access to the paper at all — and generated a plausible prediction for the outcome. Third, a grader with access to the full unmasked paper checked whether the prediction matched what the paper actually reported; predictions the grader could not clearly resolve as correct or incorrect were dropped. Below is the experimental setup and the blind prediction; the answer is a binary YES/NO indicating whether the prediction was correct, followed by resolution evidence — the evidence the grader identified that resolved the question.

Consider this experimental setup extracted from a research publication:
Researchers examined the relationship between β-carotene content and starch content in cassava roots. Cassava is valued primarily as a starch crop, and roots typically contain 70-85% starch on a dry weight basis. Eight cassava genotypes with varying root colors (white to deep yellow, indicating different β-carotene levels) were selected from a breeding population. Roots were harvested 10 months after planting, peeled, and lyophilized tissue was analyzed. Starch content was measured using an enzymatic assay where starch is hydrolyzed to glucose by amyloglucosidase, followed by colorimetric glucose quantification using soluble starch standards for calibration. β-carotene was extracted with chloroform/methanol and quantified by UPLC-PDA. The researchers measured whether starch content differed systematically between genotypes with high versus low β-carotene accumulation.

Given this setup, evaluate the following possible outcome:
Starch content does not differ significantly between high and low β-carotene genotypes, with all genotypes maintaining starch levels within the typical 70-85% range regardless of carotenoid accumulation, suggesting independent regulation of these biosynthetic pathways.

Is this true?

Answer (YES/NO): YES